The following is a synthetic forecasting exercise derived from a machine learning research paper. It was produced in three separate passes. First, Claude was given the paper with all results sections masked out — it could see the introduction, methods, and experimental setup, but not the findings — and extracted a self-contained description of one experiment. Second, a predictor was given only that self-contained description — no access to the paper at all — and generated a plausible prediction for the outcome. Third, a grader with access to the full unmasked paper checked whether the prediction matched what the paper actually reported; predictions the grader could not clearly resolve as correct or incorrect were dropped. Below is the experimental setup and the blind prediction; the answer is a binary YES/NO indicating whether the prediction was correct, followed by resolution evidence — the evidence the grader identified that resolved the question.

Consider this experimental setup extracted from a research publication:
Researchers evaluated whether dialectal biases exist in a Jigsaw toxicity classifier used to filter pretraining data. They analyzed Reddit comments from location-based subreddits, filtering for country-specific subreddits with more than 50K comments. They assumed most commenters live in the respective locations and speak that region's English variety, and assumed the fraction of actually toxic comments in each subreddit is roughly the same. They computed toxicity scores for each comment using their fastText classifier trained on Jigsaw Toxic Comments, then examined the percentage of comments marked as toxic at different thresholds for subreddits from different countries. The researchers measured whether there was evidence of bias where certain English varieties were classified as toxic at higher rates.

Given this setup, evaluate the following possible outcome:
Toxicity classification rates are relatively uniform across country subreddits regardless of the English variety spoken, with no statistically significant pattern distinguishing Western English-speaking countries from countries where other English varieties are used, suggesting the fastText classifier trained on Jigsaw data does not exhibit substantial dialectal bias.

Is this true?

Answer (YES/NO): YES